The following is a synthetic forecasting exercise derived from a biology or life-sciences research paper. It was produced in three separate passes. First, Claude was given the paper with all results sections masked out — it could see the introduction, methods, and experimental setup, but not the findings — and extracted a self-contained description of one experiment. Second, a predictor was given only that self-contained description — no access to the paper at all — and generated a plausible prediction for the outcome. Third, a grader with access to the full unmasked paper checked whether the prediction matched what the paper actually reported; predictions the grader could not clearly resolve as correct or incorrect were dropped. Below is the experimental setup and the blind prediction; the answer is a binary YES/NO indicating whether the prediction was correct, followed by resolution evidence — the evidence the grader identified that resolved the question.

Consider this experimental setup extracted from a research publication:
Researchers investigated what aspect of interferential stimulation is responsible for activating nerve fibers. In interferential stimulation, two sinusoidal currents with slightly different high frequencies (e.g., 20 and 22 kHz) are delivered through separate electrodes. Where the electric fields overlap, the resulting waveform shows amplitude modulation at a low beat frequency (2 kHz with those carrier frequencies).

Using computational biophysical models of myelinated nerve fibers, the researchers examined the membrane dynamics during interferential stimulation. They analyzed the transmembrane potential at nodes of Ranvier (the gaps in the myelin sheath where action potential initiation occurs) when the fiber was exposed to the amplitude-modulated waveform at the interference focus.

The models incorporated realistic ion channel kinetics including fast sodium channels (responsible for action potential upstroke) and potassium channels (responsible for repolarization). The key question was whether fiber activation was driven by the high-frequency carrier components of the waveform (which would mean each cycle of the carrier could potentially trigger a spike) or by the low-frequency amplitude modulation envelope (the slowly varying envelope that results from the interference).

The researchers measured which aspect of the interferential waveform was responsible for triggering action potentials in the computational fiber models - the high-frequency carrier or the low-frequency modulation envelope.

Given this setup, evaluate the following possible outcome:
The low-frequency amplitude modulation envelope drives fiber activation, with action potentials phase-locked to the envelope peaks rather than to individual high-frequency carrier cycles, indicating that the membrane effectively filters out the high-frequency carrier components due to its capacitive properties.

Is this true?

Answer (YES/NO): YES